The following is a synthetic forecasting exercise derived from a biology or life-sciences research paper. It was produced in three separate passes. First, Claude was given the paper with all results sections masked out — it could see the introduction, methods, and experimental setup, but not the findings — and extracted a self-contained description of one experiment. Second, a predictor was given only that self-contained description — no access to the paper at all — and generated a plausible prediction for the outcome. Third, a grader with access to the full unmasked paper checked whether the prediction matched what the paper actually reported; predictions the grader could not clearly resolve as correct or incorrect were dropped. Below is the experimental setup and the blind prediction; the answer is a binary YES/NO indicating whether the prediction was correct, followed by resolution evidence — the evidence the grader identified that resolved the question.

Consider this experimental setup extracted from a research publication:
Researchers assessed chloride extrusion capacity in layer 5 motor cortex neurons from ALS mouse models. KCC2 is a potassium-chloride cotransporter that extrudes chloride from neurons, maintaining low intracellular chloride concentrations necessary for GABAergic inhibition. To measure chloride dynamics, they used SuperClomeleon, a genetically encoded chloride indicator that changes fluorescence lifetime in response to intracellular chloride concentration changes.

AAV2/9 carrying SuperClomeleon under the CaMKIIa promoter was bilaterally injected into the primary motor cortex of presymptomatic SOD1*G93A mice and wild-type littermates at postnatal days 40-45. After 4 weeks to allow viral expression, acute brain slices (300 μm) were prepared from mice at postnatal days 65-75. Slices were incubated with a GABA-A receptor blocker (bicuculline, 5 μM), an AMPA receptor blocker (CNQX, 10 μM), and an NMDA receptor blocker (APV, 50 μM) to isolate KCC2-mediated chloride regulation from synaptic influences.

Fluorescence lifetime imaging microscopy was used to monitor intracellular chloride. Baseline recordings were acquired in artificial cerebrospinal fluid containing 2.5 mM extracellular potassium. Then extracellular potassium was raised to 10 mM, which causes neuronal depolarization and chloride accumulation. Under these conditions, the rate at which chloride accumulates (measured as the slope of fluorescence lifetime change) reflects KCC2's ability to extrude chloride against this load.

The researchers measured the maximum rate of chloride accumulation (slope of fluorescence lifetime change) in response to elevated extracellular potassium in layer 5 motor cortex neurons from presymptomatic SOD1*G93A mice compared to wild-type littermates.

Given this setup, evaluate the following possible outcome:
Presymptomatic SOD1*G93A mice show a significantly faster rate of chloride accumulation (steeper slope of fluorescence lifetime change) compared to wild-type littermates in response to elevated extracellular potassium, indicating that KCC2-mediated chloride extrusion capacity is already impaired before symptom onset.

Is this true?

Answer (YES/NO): NO